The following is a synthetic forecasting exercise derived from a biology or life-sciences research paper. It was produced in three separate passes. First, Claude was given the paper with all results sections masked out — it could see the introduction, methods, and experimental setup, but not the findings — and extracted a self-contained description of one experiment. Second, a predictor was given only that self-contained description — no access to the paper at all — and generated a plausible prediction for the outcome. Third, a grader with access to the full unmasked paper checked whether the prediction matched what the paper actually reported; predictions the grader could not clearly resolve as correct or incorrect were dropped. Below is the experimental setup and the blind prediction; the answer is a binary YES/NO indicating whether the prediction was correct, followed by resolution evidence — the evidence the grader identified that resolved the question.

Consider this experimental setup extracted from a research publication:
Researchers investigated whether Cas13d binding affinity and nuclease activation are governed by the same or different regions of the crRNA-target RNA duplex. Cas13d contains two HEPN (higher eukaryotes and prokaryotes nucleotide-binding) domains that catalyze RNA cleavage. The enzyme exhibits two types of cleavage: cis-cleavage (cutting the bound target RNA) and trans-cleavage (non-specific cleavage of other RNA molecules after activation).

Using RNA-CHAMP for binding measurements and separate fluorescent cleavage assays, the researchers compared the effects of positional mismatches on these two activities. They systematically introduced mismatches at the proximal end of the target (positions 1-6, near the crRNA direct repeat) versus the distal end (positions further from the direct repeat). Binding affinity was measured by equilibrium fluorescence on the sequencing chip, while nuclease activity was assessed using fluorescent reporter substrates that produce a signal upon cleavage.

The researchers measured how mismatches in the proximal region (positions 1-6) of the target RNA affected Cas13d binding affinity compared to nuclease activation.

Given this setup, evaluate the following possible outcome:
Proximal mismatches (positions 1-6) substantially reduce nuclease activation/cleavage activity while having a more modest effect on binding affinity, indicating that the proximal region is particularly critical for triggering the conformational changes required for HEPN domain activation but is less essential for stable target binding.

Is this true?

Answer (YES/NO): YES